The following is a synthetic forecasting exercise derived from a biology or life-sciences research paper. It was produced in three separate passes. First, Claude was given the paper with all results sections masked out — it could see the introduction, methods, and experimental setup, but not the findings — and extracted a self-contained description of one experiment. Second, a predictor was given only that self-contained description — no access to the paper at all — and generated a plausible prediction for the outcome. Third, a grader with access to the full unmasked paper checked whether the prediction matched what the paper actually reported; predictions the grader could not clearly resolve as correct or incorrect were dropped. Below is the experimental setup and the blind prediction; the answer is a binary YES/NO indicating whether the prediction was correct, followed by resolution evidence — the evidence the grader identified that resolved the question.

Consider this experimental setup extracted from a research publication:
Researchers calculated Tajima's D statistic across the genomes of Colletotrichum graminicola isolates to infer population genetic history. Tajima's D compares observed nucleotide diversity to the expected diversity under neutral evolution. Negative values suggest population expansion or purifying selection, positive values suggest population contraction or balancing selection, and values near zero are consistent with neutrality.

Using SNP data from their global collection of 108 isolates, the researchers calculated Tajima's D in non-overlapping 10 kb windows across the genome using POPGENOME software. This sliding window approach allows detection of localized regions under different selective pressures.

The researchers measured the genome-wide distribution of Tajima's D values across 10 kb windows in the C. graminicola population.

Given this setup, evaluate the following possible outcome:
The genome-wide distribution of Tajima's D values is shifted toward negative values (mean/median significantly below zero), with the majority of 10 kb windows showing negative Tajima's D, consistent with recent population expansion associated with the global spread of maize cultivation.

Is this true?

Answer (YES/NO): NO